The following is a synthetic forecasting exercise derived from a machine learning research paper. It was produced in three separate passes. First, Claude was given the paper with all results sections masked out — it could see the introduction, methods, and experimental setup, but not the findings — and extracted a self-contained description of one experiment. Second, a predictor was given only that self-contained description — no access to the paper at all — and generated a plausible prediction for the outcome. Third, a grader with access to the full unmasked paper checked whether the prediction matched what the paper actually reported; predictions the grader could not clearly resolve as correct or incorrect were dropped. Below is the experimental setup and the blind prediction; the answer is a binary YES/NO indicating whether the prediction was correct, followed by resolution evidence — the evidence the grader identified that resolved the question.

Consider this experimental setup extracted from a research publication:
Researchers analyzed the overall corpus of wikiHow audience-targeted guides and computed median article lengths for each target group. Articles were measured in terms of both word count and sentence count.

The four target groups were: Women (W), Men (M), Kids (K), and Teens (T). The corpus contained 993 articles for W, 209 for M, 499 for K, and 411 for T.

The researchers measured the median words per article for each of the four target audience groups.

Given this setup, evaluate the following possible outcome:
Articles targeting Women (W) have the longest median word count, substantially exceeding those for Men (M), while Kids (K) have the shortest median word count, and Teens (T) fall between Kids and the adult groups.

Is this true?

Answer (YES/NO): NO